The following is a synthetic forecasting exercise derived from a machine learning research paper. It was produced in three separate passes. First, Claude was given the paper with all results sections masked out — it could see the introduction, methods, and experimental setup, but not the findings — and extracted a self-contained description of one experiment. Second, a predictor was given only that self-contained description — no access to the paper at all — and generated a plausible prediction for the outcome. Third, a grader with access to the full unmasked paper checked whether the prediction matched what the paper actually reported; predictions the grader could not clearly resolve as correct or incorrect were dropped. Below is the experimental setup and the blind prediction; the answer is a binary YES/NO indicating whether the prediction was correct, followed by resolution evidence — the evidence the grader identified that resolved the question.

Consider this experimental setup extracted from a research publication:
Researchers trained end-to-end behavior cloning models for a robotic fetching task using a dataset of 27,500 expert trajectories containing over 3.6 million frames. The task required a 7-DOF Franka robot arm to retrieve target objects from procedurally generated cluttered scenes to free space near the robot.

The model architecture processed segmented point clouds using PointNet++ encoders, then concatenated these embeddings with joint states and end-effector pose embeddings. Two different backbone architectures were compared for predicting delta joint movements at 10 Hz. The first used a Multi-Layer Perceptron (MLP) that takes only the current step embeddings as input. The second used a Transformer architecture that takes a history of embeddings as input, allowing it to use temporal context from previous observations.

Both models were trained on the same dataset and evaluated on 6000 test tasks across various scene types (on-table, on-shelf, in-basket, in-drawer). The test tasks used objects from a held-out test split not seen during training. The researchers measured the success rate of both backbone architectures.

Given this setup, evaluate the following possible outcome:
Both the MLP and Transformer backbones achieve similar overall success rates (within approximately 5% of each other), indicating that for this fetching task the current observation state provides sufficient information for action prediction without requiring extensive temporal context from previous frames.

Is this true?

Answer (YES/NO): YES